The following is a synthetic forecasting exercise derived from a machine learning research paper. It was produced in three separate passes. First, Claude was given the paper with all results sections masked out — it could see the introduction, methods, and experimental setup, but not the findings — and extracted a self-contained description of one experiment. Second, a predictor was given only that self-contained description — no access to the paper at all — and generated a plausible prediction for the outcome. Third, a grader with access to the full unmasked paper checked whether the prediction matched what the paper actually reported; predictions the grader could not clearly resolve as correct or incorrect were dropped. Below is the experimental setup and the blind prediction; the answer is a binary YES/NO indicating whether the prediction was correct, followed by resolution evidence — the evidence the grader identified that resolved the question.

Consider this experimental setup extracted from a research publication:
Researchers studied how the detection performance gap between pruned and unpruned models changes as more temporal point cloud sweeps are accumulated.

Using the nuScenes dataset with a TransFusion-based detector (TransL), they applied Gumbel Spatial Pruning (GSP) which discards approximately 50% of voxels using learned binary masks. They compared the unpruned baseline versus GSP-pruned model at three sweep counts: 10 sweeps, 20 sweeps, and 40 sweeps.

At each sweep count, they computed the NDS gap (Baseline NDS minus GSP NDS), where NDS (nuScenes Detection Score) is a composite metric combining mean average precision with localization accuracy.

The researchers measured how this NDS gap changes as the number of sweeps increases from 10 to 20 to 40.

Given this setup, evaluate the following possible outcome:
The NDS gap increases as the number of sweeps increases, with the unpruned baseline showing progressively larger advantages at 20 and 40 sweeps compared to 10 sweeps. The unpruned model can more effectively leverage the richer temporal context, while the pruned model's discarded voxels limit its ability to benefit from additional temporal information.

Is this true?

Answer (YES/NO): YES